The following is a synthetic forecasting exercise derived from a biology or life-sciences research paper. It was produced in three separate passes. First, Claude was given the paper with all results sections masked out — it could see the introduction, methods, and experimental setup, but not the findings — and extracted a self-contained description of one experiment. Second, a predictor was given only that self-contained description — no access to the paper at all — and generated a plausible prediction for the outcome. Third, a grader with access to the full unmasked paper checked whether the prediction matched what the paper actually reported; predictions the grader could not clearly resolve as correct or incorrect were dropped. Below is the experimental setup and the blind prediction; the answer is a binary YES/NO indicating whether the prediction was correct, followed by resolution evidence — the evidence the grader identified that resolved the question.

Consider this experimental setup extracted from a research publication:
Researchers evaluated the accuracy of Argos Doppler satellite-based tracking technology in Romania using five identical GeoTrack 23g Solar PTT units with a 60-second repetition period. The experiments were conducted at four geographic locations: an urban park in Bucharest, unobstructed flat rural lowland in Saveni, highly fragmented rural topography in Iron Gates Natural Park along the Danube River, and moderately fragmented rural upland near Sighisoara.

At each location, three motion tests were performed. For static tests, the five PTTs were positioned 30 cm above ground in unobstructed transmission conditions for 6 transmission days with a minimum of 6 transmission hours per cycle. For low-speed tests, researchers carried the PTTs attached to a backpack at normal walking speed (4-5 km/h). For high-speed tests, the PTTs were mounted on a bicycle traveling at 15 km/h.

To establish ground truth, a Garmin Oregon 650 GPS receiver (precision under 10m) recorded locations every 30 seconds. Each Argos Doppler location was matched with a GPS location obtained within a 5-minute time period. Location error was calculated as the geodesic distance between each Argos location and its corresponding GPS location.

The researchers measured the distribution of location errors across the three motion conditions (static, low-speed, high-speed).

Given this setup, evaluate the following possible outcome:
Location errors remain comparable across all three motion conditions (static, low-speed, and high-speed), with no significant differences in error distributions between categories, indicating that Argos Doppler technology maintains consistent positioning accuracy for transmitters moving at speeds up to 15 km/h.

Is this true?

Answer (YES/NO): NO